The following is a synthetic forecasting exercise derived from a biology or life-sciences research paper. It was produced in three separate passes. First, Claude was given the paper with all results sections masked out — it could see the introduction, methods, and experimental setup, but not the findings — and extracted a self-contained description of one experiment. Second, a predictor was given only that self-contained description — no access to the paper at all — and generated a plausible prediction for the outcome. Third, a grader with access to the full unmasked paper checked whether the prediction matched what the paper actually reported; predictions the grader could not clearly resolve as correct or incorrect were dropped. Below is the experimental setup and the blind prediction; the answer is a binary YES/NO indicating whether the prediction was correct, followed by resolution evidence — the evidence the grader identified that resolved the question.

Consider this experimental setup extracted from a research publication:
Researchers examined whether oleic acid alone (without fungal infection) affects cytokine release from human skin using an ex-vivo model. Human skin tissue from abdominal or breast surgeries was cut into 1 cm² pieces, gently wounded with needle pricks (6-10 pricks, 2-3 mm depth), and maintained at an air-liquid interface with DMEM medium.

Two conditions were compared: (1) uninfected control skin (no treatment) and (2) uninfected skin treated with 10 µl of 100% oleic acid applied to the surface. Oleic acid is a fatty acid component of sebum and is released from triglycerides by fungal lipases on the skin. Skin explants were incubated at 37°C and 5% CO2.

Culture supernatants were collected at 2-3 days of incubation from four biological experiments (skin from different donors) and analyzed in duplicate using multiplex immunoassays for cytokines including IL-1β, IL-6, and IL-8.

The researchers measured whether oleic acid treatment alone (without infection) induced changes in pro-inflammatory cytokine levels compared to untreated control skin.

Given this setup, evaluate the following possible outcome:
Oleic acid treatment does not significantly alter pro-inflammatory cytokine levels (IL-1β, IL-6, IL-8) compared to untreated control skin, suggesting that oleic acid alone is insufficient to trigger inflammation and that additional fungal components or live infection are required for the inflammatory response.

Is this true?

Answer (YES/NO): YES